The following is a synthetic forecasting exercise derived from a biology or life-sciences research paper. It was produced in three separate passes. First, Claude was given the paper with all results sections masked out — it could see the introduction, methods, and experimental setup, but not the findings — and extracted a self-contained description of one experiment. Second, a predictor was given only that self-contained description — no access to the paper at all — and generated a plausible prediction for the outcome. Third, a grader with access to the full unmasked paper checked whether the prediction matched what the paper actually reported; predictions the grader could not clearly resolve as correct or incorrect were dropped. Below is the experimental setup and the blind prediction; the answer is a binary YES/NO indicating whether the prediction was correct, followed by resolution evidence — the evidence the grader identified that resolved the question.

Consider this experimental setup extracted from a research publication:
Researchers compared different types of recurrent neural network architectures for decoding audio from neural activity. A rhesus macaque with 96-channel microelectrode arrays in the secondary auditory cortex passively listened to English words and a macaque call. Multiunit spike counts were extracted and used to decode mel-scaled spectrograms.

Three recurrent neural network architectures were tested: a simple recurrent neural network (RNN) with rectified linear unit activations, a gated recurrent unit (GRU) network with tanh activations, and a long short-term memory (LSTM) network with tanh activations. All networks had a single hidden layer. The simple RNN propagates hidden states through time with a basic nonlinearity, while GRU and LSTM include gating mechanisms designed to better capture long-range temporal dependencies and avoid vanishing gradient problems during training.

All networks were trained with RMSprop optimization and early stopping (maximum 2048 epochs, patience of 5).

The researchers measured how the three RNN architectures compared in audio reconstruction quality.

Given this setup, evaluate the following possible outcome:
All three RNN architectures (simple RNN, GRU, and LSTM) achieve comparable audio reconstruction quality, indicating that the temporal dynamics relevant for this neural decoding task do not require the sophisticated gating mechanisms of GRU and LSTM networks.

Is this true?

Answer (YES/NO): NO